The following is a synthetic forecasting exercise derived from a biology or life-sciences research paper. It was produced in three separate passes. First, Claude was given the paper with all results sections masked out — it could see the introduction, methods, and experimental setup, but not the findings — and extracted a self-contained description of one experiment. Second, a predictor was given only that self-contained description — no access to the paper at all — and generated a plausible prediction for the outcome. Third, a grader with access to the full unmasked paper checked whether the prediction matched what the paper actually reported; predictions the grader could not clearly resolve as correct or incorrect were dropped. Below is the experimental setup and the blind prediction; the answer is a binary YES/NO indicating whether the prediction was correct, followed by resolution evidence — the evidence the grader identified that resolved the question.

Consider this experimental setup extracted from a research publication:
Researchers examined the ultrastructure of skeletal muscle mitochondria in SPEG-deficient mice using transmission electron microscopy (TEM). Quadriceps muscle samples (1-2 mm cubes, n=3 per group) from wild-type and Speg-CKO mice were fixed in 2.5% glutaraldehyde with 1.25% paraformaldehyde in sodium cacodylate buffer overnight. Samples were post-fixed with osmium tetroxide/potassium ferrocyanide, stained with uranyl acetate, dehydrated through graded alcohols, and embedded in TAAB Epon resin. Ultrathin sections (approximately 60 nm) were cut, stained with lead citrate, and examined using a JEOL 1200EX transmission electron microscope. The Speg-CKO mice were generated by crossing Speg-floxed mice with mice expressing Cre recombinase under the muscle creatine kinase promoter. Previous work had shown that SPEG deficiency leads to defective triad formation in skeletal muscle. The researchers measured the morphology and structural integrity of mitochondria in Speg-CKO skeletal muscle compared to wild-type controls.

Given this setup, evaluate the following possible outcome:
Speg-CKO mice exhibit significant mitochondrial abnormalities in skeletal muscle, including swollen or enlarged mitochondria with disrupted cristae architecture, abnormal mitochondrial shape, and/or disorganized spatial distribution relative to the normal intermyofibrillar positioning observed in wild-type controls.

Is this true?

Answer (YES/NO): YES